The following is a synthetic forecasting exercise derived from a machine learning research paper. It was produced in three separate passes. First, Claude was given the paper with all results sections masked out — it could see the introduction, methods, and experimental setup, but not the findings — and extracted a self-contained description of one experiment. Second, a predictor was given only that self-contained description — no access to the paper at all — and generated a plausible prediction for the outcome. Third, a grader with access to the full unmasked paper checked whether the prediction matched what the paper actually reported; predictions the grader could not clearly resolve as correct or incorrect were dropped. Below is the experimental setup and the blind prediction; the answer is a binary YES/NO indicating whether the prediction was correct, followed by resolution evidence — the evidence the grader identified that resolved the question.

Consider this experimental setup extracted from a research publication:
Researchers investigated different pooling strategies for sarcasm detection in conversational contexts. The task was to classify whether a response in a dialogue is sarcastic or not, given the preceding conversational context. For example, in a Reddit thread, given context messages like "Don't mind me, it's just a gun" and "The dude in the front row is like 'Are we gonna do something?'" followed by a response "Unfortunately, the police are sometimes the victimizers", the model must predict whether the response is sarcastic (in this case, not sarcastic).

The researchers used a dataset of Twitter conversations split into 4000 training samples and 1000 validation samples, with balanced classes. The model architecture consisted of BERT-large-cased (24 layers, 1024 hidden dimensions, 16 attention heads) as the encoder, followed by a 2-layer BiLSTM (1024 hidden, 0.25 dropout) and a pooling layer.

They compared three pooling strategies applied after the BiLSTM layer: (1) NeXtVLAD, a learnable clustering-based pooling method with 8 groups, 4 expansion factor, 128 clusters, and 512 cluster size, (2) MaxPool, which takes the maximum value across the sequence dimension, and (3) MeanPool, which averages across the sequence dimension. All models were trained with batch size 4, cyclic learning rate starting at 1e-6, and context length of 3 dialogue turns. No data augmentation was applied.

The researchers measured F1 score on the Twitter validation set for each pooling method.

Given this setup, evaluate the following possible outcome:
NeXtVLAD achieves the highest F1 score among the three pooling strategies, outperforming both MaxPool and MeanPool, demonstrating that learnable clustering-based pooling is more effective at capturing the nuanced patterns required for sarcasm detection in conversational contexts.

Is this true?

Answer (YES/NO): YES